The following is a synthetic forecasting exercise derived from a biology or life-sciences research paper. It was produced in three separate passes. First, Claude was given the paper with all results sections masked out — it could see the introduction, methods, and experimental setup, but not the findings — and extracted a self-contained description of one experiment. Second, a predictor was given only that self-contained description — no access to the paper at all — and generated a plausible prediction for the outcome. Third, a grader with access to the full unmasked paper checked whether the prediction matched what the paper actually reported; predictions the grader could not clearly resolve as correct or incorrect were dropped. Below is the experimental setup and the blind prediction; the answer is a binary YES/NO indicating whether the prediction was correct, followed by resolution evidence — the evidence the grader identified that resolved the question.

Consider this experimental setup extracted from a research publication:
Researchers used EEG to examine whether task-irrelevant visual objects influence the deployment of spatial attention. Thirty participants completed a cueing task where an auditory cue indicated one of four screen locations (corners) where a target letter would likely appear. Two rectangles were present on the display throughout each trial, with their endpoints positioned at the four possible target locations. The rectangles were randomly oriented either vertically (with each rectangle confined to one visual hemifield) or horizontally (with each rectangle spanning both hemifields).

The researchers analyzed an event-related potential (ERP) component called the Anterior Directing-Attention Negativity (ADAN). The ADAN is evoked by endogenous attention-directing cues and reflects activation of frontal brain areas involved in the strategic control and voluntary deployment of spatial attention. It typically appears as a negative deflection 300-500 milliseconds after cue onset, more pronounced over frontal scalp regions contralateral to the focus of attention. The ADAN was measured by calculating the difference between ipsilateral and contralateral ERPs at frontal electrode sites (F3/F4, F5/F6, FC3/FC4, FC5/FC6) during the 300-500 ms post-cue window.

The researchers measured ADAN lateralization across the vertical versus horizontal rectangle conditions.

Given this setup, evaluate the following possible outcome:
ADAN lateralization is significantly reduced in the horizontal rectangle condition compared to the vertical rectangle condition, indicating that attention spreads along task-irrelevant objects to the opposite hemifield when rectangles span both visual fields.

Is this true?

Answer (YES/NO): YES